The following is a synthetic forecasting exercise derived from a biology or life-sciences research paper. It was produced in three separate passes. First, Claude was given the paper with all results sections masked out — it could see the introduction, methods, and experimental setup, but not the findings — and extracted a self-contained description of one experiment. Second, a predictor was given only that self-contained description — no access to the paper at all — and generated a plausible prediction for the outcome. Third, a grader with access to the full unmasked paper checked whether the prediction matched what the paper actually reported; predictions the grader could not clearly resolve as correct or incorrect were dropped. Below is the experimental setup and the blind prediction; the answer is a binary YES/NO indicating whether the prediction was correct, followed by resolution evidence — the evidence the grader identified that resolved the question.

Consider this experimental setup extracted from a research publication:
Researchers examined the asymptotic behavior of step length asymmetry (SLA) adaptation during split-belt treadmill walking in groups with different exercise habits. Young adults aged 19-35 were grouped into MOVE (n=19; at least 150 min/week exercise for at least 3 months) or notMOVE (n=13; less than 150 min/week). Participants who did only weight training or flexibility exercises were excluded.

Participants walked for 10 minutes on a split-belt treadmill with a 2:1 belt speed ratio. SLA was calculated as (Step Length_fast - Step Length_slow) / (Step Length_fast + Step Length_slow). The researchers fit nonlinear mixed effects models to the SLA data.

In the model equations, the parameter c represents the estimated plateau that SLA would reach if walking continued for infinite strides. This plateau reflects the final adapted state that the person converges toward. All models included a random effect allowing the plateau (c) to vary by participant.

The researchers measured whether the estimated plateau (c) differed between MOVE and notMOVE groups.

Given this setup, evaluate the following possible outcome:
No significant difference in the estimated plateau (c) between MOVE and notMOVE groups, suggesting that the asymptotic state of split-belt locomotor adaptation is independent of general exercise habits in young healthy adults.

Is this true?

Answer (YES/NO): YES